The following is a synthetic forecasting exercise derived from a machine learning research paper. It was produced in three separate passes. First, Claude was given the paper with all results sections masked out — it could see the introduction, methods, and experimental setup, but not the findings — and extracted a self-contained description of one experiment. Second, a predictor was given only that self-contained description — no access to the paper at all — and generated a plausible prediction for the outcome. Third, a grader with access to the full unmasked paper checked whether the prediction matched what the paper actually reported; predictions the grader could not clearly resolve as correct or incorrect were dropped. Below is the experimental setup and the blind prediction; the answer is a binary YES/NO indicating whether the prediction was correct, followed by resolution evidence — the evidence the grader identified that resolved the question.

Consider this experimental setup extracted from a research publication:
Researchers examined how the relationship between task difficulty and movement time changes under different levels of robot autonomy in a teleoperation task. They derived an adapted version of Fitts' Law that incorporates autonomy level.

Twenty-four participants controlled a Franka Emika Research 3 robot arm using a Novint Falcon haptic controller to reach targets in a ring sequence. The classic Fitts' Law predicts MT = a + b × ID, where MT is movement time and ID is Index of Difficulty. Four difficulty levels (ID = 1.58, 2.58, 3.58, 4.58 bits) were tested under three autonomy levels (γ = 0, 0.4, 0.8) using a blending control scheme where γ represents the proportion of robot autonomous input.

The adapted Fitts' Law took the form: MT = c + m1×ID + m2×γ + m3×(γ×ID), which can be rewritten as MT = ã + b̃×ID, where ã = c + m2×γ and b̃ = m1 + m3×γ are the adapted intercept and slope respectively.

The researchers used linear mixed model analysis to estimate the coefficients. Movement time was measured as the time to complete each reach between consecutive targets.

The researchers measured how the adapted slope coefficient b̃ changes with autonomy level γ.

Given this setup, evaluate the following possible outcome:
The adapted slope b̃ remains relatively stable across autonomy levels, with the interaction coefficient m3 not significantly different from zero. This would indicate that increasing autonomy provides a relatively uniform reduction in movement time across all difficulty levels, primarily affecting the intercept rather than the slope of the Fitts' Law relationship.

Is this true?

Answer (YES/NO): NO